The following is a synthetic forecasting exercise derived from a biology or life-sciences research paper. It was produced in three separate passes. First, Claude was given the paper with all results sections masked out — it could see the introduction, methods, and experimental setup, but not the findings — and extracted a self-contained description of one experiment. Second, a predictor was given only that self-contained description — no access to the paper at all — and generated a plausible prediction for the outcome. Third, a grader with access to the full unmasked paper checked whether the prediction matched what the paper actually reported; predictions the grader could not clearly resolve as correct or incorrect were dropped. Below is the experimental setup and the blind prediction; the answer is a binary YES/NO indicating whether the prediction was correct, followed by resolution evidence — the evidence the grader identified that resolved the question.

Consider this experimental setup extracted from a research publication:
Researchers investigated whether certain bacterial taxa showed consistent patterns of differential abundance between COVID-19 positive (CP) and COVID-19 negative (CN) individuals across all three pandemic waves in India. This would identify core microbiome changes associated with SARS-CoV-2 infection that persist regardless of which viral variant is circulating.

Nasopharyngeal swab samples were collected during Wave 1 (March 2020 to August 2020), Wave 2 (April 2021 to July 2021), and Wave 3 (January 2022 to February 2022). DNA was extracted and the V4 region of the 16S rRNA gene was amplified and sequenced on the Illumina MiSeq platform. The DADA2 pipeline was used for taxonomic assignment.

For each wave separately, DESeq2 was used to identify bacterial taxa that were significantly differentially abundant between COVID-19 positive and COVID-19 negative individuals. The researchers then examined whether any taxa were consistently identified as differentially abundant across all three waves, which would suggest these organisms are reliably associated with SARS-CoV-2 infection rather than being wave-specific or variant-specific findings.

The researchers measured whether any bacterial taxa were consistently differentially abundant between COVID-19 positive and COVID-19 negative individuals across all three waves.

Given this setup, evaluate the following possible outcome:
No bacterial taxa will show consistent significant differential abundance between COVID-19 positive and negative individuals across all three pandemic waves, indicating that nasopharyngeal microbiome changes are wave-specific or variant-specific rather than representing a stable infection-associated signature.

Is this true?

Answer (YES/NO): NO